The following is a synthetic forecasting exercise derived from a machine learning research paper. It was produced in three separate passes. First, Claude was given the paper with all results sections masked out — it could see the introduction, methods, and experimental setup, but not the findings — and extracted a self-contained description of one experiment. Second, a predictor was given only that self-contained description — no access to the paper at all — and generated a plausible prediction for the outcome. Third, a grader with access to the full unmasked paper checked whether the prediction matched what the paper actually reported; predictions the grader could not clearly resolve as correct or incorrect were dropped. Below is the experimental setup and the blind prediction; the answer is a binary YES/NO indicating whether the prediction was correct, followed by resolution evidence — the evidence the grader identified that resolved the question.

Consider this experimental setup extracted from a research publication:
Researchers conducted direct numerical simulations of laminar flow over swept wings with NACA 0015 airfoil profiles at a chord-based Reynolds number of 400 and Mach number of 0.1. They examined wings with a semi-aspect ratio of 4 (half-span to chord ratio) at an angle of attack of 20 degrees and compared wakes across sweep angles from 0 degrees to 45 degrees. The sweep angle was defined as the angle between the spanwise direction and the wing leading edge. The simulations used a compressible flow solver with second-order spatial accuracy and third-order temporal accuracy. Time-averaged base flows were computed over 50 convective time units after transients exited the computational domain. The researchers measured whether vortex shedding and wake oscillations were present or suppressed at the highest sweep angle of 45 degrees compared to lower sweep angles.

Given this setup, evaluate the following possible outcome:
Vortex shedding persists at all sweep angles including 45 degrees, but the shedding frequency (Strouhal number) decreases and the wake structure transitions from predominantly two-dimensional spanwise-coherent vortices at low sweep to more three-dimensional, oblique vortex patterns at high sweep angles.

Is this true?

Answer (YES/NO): NO